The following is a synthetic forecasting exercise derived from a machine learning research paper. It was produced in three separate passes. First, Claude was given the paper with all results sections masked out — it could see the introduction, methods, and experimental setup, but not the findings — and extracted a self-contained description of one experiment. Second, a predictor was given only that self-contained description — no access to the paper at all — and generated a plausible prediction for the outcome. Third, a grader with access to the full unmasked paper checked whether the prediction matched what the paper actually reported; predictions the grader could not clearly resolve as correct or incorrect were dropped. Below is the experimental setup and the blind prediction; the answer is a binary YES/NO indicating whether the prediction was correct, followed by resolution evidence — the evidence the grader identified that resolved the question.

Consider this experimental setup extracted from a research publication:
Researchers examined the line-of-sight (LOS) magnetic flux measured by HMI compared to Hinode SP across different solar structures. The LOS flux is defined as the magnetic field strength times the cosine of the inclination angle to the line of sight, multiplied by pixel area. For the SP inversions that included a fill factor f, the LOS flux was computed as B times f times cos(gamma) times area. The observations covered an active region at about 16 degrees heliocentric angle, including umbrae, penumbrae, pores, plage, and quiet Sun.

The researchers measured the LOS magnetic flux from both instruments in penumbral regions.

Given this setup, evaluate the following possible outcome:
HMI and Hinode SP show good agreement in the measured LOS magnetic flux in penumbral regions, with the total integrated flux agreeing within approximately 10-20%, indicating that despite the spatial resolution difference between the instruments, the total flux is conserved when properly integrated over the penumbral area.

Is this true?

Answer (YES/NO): NO